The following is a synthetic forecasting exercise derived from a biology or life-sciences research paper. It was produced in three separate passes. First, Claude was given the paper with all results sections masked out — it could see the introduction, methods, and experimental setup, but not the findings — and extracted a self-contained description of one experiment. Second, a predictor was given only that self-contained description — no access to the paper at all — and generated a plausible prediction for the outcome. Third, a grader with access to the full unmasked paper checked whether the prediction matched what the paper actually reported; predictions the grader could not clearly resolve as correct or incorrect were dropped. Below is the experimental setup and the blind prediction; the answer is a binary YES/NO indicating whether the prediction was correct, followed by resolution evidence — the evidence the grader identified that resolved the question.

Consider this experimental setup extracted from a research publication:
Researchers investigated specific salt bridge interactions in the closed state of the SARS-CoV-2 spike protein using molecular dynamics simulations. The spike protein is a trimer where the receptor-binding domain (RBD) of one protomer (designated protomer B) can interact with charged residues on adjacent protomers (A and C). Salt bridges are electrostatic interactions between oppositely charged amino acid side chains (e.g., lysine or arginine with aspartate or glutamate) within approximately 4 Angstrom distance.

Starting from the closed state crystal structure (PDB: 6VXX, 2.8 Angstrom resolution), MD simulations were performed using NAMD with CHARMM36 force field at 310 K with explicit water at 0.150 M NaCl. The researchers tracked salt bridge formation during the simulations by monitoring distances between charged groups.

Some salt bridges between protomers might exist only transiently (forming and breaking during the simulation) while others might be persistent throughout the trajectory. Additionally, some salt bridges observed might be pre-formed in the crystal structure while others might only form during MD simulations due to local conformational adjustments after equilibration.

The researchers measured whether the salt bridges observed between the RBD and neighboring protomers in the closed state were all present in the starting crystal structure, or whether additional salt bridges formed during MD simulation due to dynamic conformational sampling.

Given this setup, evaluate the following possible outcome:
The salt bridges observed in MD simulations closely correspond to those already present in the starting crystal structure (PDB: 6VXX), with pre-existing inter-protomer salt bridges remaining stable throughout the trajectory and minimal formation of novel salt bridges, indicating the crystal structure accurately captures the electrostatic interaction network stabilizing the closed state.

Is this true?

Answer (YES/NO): NO